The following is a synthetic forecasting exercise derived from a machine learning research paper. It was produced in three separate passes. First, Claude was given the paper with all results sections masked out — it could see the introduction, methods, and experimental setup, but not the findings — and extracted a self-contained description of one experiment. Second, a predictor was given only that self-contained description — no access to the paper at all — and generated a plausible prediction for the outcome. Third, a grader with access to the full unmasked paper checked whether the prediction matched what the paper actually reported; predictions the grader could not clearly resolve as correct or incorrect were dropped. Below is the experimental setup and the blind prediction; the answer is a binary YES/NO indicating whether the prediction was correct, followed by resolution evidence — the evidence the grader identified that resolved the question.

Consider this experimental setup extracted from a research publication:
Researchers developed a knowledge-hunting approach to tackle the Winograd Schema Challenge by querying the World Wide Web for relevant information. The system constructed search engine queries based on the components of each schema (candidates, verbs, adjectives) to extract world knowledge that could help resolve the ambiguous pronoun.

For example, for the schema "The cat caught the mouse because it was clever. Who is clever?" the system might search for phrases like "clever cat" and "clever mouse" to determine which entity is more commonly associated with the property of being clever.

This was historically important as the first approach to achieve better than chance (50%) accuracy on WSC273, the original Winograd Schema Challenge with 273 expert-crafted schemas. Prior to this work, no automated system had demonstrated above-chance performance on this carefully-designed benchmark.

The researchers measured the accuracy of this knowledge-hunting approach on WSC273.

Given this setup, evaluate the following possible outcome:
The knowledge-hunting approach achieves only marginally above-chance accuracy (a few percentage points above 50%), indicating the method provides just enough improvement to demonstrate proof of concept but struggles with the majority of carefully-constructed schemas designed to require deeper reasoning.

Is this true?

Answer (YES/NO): NO